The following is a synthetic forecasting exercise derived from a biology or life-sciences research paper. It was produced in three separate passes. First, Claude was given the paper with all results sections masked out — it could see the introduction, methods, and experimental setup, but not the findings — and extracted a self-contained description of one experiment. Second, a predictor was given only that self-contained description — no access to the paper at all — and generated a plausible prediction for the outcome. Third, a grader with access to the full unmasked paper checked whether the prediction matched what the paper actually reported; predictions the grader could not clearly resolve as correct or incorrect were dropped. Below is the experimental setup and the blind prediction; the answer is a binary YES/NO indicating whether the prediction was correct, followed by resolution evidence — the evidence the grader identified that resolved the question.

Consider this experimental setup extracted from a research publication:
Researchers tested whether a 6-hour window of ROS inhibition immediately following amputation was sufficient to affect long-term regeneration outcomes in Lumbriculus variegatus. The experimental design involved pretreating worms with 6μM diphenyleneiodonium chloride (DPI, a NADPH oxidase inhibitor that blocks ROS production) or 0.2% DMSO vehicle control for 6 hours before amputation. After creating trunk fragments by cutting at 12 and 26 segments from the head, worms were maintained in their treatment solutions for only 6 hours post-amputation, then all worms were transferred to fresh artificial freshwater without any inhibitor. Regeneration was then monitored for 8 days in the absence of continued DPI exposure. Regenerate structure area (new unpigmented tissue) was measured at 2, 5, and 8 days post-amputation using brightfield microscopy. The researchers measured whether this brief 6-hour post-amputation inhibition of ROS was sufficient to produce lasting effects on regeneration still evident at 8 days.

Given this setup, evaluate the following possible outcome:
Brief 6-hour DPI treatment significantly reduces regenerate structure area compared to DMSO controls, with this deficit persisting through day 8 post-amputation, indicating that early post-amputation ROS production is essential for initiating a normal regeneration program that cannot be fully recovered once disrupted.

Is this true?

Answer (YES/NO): YES